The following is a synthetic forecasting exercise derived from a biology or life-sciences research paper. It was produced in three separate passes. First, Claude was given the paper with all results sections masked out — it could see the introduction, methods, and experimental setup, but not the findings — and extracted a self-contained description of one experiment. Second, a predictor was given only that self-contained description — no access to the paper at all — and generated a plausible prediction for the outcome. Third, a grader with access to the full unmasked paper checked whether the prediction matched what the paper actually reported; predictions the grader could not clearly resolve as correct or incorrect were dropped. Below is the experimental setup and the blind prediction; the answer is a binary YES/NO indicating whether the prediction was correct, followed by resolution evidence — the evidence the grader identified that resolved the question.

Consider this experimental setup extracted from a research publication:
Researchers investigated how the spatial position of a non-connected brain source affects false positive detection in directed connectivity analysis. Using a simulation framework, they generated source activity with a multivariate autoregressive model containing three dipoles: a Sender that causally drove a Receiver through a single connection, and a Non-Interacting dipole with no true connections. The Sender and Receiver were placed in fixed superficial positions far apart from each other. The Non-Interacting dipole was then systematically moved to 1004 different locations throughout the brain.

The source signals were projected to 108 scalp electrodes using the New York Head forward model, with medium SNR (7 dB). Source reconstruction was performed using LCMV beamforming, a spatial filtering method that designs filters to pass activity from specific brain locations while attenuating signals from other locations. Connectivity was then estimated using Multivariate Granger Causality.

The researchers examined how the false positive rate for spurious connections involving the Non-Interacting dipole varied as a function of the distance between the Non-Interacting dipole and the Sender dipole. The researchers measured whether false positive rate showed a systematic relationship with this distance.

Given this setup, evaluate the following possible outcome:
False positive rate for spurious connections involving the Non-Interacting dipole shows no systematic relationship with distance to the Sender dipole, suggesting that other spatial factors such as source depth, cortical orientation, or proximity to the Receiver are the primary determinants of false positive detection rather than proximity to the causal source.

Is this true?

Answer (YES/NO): NO